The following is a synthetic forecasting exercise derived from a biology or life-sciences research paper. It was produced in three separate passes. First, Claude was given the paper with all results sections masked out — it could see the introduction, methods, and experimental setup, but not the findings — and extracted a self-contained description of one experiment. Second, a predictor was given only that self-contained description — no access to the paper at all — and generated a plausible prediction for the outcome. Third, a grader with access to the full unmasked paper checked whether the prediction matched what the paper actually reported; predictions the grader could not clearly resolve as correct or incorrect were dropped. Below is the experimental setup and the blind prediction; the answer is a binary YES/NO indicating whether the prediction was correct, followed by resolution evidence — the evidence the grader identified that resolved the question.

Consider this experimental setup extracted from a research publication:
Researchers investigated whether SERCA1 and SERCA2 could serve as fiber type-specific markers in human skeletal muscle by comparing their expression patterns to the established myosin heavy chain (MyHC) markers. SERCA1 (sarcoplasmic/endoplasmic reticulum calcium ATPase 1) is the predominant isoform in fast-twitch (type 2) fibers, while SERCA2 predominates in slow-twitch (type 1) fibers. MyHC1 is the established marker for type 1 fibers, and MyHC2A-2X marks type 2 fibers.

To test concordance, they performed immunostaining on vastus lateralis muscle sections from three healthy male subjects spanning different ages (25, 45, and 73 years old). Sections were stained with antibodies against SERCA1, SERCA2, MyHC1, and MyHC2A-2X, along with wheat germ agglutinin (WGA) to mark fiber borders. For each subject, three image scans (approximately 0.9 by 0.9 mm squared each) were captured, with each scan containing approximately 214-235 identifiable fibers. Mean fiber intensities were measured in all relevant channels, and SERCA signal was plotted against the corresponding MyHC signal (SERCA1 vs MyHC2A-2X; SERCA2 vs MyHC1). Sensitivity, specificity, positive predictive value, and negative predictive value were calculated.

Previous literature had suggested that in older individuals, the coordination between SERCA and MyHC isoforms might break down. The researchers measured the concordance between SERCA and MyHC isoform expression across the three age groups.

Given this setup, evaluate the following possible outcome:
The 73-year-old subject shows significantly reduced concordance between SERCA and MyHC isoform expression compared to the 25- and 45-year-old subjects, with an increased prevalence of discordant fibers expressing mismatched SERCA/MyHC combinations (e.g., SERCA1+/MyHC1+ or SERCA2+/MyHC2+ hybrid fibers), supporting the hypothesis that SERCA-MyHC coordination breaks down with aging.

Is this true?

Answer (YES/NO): NO